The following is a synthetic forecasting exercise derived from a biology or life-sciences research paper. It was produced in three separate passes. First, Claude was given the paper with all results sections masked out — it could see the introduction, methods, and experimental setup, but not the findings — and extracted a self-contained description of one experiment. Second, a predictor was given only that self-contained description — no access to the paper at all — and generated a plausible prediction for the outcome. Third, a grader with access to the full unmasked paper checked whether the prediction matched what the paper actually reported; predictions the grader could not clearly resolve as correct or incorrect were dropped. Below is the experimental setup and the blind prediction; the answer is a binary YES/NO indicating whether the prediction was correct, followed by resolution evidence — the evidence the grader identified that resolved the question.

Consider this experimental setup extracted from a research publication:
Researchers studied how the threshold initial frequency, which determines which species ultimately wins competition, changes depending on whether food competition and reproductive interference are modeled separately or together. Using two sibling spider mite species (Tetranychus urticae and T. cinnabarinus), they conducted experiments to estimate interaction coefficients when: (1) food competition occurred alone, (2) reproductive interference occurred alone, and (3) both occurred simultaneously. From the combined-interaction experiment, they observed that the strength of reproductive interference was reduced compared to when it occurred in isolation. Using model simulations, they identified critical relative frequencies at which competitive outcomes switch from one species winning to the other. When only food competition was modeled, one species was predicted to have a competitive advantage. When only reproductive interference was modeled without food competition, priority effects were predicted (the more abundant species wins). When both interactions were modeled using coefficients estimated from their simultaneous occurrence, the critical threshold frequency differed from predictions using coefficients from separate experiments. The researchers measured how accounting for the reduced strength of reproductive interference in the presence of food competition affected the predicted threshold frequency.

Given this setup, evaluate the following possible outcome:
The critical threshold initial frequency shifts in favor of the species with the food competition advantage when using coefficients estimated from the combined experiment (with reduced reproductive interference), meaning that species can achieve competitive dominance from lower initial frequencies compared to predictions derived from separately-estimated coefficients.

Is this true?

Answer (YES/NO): YES